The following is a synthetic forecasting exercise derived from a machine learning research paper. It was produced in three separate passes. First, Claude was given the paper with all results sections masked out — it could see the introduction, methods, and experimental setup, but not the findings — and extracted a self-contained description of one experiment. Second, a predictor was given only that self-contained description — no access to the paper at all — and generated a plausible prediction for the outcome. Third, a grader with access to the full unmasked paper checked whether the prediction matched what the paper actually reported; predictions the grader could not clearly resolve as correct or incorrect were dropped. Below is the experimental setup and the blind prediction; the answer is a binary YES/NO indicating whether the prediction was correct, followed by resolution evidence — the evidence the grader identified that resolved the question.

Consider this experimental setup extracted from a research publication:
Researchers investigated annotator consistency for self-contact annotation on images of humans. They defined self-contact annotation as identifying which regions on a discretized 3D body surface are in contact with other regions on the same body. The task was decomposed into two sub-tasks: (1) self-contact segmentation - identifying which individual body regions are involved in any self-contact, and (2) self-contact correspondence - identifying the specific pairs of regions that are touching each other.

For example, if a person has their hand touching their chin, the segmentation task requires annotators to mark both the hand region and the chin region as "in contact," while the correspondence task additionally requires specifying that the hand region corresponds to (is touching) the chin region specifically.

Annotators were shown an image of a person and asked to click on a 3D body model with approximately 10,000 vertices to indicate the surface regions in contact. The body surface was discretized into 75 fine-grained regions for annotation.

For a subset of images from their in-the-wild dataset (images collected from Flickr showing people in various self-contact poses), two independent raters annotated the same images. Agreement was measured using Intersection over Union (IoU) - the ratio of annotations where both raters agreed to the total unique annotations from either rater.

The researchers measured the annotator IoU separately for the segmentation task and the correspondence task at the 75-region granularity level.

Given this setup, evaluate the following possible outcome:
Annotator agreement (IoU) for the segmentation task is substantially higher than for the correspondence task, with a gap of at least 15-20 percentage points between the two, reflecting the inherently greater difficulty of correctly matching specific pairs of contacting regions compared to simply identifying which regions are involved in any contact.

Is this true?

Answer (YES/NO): NO